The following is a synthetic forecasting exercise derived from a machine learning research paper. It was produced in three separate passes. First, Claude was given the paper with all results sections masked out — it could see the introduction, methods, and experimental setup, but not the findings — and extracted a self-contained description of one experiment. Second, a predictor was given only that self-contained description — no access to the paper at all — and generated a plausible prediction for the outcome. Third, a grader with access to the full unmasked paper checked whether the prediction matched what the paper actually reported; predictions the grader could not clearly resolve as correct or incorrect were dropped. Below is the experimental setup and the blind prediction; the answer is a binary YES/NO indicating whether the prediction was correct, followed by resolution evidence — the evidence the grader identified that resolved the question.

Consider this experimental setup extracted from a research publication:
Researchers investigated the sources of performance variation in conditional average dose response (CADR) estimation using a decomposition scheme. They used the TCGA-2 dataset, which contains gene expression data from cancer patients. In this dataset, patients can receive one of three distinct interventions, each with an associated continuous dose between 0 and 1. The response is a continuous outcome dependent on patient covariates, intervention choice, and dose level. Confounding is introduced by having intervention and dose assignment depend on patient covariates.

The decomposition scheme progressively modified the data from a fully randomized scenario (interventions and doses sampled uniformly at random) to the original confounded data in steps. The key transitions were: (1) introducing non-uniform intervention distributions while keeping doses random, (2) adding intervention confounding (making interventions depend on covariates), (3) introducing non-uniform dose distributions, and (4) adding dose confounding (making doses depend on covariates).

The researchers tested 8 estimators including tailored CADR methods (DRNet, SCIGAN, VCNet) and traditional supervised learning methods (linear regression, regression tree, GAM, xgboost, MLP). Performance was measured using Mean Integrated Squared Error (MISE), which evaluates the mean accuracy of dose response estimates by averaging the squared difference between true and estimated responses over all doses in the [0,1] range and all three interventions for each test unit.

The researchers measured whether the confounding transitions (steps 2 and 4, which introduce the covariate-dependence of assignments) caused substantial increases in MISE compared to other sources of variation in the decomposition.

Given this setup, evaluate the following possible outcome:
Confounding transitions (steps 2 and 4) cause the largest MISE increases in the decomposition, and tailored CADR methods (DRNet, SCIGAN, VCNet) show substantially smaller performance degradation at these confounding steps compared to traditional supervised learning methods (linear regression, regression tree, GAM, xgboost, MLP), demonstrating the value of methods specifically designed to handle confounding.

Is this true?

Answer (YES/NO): NO